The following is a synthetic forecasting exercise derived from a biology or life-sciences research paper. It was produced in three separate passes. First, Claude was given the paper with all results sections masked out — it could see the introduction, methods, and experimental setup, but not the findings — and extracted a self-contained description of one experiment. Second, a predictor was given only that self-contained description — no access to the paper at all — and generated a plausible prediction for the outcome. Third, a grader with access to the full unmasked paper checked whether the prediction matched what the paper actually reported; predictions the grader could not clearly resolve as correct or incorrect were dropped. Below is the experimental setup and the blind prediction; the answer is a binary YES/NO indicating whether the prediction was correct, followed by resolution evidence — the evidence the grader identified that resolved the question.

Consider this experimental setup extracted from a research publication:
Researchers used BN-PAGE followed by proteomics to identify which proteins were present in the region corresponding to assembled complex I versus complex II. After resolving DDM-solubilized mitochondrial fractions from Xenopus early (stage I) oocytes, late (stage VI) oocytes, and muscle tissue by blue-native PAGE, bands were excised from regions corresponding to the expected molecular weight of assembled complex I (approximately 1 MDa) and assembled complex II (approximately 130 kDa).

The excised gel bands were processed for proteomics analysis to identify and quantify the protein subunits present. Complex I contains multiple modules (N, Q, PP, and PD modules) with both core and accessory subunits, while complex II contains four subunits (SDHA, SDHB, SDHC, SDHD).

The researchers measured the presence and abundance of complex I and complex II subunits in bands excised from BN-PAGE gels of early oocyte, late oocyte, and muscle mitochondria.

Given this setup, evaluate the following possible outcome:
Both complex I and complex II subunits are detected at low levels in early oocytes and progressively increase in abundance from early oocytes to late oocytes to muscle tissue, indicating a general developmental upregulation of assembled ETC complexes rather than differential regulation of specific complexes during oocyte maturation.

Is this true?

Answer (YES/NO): NO